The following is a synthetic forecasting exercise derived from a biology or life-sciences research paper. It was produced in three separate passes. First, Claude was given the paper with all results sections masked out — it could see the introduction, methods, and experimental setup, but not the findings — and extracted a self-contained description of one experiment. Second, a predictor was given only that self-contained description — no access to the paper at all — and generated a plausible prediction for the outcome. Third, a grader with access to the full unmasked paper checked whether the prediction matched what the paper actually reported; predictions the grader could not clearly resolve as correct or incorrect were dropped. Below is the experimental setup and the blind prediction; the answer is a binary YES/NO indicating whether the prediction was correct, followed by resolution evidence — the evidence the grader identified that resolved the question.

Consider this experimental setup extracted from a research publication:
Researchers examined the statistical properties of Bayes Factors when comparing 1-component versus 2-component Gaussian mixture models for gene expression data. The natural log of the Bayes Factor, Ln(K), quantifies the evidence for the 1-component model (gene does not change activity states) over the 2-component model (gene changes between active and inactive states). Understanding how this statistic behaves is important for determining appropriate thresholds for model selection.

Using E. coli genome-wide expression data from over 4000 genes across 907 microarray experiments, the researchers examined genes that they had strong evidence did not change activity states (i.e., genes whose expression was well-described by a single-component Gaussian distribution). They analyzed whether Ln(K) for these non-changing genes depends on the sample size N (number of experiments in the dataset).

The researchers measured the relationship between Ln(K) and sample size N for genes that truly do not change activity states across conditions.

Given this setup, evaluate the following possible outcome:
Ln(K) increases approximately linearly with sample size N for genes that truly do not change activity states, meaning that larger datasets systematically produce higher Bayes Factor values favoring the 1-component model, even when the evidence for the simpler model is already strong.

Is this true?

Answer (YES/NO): NO